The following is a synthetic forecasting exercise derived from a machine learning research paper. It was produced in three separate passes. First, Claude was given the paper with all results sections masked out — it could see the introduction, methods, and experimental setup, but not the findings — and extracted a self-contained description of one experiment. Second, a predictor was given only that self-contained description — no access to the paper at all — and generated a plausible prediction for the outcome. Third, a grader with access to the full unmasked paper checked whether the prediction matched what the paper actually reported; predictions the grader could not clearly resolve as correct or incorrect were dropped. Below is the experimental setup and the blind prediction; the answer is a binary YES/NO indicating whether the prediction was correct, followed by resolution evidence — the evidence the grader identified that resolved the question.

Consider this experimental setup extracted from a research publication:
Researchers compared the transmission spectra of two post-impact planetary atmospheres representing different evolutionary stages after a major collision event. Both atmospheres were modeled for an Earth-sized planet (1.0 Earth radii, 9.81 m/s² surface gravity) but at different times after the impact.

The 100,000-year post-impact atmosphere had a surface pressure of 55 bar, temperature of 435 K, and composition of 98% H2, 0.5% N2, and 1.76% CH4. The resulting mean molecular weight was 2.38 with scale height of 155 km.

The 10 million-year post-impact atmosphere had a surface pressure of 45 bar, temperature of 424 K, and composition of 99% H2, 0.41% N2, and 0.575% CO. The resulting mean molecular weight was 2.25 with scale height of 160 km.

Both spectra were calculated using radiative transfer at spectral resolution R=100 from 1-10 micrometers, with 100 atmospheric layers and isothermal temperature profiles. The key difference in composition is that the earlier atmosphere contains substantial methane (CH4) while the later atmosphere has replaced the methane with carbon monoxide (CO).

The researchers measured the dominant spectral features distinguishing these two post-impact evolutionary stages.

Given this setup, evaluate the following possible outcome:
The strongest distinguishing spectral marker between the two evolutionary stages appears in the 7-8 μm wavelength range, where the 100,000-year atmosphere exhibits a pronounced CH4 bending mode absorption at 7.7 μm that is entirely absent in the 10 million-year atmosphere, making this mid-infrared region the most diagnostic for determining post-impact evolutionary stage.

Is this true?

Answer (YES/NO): NO